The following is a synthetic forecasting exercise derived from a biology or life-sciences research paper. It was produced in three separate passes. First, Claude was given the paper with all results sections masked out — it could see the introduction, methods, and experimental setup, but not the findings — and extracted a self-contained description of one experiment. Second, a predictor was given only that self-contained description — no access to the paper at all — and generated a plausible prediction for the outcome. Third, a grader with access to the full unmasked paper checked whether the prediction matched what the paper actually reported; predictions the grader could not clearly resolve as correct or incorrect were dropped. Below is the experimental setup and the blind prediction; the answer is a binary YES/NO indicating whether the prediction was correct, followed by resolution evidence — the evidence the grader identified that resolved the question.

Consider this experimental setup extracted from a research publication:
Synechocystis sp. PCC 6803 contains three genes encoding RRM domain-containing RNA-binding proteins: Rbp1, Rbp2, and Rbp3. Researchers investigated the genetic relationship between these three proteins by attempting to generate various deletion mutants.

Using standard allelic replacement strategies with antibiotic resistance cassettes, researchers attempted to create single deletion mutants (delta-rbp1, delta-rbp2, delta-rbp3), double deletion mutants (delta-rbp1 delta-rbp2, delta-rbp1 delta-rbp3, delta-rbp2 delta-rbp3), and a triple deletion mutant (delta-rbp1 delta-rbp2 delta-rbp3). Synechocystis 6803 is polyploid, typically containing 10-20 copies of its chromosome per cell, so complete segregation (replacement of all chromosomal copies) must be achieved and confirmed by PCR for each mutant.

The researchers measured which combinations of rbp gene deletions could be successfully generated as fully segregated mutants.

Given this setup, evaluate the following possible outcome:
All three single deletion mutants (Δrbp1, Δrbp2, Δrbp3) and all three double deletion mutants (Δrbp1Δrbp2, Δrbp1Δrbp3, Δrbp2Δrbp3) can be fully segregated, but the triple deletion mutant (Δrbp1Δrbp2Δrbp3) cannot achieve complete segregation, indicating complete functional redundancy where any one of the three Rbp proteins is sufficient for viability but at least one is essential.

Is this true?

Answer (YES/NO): YES